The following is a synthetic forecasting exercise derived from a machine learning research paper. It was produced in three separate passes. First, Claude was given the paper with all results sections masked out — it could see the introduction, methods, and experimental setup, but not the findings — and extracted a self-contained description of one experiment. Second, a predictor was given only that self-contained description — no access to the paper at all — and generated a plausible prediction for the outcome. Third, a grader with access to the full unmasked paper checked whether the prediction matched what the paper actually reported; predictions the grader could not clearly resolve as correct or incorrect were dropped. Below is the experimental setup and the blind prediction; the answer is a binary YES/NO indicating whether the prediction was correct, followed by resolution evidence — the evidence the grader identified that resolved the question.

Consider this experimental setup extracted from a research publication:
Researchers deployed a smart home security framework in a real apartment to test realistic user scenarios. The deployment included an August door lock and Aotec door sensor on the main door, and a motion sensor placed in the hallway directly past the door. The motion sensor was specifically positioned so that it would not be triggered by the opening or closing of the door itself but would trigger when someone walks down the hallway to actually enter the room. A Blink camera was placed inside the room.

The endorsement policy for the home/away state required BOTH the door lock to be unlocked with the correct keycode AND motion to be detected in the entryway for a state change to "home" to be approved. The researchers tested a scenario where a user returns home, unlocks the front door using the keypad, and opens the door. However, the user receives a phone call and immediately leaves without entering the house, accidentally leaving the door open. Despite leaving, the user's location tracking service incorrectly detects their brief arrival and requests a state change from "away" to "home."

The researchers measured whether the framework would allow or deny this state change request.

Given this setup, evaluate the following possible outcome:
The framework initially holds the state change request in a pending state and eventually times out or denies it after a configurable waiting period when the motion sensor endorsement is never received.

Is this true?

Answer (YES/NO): NO